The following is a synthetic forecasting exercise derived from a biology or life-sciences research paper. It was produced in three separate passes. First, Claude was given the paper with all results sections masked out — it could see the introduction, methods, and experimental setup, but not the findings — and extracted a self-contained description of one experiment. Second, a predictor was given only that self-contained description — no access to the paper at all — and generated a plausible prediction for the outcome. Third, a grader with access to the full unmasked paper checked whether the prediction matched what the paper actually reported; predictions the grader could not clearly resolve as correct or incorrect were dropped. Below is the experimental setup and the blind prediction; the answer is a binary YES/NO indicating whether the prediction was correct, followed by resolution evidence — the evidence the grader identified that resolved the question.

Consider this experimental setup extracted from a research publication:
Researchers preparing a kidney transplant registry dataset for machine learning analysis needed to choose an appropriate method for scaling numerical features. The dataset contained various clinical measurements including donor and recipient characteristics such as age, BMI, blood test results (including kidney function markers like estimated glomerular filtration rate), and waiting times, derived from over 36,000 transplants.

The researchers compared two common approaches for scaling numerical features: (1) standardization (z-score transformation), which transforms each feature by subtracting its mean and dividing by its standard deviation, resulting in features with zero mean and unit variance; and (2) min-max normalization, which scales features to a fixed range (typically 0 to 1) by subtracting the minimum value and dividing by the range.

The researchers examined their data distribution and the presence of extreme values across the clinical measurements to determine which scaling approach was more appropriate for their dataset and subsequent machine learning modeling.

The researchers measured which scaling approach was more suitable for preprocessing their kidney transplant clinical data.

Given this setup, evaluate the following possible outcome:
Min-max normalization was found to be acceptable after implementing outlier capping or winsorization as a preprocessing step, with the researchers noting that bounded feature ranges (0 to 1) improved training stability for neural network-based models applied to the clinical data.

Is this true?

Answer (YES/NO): NO